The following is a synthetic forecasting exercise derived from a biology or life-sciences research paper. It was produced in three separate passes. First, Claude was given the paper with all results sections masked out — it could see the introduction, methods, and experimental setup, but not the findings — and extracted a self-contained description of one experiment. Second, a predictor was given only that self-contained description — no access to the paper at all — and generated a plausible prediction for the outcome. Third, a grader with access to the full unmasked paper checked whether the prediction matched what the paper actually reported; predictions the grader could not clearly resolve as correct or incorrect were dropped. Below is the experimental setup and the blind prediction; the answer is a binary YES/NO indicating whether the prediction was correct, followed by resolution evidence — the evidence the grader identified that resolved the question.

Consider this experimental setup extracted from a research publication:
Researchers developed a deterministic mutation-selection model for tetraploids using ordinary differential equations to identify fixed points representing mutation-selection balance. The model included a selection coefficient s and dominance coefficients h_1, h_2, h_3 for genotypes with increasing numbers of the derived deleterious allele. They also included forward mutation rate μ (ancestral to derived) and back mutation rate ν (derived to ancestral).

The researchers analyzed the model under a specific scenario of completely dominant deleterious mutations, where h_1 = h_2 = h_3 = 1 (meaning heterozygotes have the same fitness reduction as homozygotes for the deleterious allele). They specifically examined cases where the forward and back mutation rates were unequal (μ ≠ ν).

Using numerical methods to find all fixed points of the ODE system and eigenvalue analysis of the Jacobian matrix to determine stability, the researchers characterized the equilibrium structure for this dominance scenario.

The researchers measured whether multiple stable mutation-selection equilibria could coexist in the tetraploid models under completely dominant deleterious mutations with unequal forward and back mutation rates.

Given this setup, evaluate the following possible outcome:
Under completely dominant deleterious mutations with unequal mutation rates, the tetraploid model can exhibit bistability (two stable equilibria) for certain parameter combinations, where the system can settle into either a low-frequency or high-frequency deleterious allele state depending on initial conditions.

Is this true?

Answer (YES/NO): YES